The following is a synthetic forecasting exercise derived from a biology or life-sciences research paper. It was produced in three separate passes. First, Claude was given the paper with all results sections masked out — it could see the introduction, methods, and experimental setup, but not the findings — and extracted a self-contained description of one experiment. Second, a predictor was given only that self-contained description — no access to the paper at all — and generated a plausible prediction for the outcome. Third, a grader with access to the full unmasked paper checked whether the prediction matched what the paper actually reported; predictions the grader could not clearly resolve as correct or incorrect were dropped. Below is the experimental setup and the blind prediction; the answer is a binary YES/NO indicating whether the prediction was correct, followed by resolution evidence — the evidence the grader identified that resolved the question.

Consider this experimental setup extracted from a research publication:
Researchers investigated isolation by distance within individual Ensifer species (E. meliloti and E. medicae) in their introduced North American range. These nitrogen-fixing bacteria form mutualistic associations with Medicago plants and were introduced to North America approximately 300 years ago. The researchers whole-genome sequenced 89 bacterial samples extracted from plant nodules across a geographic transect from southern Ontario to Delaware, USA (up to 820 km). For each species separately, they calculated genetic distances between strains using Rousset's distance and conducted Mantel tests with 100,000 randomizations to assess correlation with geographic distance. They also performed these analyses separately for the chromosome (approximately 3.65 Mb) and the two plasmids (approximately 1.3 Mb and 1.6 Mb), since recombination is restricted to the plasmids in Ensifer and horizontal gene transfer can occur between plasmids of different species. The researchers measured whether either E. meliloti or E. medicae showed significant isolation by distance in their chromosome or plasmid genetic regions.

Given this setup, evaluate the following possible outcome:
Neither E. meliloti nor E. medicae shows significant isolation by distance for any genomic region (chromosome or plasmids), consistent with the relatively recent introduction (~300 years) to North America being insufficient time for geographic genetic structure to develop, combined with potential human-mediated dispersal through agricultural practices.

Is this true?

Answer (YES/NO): YES